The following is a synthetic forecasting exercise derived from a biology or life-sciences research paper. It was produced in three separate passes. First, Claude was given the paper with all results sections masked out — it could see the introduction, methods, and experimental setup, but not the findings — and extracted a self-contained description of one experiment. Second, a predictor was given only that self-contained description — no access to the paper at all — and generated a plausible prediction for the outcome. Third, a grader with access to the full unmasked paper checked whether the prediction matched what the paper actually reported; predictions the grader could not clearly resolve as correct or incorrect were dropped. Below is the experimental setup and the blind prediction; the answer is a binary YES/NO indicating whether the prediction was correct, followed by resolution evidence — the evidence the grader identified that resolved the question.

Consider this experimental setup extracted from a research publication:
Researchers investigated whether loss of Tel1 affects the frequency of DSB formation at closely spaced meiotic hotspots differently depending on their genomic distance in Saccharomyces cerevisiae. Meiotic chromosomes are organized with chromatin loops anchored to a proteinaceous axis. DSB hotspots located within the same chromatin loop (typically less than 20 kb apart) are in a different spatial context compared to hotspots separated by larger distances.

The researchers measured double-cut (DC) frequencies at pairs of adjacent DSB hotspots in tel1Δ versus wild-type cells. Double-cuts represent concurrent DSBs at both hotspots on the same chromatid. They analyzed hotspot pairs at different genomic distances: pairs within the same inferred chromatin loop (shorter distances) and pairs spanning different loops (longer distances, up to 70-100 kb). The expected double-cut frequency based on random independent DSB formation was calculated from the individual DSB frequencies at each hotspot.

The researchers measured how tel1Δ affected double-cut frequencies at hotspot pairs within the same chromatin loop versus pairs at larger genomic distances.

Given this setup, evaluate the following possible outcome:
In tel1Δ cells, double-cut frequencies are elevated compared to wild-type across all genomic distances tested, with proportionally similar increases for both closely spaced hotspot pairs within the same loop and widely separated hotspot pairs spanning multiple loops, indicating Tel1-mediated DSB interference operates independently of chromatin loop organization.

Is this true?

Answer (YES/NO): NO